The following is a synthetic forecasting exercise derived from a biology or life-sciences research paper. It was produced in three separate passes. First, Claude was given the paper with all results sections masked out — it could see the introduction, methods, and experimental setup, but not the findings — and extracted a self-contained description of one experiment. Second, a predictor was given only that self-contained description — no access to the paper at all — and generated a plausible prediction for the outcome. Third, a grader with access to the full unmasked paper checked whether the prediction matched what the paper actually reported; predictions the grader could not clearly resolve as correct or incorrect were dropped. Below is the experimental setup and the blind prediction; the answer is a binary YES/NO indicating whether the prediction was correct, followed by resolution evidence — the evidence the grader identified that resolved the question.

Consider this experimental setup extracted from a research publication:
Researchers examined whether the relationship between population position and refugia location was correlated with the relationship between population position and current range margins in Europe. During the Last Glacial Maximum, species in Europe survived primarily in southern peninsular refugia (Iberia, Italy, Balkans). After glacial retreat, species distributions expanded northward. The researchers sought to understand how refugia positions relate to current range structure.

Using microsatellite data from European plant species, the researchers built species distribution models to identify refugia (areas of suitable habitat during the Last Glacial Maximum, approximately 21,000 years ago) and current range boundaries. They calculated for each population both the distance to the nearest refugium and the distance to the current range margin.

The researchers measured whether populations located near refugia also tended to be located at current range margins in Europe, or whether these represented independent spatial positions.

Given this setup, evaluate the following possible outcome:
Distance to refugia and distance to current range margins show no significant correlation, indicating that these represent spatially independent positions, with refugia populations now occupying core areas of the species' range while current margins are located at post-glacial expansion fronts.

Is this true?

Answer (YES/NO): NO